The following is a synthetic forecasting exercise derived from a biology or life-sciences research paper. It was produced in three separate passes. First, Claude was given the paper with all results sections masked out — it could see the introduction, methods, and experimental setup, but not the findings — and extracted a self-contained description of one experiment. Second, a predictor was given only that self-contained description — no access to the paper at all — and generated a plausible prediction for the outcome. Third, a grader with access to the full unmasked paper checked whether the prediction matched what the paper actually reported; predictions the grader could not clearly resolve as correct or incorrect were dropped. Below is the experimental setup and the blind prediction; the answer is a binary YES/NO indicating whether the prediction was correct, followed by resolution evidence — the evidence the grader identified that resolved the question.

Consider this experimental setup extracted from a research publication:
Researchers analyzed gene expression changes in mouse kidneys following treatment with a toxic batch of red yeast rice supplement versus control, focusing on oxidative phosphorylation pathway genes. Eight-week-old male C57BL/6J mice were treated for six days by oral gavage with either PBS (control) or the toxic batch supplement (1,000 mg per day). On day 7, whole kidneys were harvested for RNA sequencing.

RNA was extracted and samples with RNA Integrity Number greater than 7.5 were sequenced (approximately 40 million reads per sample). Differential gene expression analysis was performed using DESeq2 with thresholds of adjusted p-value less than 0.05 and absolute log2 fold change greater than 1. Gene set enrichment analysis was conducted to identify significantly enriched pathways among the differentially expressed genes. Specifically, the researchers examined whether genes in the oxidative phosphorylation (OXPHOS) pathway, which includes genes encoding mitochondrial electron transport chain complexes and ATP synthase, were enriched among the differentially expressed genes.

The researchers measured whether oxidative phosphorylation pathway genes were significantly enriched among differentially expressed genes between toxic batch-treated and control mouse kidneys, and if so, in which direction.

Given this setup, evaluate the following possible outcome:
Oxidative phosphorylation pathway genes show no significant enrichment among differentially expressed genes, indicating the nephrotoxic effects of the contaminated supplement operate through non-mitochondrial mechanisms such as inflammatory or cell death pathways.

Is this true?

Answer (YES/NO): NO